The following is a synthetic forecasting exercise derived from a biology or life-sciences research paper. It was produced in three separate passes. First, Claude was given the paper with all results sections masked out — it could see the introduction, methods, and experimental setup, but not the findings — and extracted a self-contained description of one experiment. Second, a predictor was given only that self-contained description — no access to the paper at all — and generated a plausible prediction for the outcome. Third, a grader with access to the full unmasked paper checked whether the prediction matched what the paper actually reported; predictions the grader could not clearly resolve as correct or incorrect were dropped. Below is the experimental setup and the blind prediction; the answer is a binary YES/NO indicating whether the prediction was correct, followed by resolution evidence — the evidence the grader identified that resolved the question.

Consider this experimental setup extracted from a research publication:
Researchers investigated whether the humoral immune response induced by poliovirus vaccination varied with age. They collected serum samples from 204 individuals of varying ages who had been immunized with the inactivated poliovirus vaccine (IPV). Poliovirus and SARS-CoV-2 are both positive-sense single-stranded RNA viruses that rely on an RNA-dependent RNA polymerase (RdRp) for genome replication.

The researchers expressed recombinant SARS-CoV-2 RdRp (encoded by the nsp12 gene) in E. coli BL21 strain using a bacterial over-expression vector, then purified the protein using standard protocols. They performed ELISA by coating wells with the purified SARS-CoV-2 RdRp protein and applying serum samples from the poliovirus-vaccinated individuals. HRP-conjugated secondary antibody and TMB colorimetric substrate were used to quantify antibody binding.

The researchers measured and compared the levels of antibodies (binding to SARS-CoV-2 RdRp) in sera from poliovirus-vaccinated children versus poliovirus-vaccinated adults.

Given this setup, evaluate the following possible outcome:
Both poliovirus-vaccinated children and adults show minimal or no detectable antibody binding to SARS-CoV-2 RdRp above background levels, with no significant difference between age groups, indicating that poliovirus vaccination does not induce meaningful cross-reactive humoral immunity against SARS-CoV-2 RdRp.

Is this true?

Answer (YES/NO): NO